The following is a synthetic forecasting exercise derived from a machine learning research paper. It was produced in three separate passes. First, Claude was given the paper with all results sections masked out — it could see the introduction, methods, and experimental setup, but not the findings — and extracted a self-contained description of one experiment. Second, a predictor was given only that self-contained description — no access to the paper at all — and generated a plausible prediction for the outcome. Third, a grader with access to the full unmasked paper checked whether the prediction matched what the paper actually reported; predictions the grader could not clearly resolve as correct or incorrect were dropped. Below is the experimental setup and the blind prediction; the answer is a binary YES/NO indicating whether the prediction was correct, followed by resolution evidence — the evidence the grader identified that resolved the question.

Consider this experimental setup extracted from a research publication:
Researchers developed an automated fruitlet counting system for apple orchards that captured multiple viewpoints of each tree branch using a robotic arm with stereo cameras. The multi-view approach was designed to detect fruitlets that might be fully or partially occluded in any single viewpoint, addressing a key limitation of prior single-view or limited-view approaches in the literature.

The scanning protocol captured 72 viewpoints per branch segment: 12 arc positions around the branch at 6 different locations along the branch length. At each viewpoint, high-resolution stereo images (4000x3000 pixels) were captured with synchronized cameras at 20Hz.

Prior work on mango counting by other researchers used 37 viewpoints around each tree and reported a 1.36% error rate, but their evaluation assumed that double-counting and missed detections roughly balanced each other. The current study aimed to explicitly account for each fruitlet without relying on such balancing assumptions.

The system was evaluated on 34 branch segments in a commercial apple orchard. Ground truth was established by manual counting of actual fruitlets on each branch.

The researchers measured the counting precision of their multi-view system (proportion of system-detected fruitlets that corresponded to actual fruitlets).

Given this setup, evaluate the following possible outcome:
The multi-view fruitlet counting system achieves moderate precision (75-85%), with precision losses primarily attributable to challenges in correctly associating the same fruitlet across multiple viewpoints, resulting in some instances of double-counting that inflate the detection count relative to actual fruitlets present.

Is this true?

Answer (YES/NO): NO